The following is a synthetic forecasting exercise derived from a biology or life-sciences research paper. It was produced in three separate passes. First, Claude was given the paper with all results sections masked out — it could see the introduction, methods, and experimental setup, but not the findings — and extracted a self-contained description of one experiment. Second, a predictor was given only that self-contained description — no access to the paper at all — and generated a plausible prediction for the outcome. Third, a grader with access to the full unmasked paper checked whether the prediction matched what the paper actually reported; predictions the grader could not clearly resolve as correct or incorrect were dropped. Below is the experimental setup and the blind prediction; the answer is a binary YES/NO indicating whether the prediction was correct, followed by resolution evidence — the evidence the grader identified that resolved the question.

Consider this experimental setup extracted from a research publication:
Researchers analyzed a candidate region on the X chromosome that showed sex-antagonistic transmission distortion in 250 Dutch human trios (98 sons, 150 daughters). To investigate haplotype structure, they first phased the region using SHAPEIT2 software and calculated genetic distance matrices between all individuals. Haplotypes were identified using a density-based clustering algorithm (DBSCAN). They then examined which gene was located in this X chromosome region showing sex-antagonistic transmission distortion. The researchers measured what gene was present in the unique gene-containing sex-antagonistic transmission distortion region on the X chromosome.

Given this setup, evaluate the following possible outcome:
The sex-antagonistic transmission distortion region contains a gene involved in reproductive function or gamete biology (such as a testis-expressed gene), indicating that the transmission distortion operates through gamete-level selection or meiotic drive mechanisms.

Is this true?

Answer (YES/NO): YES